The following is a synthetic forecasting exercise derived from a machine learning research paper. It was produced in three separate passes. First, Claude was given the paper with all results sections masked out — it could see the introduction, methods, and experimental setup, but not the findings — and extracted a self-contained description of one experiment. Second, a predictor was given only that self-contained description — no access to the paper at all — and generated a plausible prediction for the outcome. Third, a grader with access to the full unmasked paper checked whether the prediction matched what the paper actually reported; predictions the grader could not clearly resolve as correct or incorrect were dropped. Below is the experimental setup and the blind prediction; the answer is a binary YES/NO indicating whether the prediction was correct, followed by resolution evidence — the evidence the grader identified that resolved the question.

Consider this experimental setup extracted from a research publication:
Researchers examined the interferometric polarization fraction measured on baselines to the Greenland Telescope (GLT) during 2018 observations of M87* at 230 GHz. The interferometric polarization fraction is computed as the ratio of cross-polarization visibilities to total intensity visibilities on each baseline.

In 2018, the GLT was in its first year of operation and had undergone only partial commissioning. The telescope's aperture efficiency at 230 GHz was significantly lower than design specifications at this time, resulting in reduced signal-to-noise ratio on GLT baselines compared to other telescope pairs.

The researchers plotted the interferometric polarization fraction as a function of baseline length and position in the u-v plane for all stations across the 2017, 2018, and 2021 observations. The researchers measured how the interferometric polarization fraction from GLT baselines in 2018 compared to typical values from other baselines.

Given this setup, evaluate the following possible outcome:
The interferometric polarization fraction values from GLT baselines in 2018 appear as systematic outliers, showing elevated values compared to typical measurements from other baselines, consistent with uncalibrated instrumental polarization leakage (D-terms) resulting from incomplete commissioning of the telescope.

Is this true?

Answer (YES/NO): NO